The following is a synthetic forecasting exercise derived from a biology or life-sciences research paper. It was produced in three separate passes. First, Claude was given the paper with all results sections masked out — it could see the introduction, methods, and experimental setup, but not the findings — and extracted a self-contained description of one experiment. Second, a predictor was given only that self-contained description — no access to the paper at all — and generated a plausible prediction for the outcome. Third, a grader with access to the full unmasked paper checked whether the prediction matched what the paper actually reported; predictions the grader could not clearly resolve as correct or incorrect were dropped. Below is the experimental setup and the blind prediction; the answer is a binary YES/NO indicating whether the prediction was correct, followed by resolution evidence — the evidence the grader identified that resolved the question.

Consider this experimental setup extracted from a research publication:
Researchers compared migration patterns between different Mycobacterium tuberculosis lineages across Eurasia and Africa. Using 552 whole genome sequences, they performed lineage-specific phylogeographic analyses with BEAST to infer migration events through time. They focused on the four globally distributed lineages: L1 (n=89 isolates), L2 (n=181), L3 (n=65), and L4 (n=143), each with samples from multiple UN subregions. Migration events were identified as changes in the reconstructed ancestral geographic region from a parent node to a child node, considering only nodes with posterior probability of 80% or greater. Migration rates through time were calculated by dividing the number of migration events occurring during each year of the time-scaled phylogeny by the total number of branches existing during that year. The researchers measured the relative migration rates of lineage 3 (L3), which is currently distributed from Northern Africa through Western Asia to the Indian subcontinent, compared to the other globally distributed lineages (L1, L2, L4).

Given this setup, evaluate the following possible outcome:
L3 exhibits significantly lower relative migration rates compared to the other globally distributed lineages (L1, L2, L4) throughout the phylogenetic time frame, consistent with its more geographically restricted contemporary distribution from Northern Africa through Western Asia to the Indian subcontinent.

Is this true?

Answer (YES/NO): YES